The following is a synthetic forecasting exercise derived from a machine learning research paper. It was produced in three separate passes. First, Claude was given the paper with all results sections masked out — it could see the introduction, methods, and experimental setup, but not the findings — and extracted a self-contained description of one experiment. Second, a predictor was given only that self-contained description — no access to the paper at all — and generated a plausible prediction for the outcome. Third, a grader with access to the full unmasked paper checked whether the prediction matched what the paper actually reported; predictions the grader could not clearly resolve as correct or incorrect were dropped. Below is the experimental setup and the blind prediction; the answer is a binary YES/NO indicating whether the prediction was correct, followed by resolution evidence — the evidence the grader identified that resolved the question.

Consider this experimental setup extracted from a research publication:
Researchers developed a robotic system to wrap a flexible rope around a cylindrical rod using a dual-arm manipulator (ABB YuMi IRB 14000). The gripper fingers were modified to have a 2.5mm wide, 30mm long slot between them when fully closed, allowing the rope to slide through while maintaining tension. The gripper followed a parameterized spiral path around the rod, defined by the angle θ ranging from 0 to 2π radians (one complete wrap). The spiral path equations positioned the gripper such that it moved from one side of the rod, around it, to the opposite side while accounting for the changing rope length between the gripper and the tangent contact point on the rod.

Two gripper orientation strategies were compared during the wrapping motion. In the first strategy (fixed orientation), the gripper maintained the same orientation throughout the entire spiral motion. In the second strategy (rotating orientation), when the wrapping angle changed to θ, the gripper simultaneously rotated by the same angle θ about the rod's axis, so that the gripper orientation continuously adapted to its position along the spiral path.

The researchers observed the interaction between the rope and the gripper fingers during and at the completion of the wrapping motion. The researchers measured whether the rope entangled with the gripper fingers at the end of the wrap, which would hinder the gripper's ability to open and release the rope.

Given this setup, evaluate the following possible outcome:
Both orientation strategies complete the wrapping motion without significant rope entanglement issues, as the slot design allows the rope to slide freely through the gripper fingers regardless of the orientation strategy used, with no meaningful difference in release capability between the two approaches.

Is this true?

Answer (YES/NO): NO